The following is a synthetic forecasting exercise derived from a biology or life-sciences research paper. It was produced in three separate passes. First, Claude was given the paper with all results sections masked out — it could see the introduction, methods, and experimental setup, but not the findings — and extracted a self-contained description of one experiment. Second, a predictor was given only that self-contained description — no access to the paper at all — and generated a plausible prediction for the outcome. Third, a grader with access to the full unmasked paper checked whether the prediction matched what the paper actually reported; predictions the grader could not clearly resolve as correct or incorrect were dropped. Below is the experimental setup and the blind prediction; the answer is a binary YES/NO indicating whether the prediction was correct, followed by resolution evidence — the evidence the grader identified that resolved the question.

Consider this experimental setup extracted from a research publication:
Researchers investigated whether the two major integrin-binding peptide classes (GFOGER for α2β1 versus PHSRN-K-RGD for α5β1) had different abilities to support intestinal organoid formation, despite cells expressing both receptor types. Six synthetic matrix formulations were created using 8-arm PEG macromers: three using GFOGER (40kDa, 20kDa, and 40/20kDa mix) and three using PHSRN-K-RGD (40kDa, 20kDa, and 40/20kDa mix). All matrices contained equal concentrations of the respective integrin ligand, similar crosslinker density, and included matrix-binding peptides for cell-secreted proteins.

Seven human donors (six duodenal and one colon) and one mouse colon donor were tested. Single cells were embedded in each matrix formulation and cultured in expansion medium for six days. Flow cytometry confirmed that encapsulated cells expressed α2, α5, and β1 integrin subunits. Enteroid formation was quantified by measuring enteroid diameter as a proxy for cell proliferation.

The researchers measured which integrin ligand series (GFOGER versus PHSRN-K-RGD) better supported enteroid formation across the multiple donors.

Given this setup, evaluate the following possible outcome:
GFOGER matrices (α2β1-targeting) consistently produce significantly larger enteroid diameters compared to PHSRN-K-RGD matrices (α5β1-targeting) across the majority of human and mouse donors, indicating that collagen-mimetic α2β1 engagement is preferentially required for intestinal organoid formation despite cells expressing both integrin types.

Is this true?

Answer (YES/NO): YES